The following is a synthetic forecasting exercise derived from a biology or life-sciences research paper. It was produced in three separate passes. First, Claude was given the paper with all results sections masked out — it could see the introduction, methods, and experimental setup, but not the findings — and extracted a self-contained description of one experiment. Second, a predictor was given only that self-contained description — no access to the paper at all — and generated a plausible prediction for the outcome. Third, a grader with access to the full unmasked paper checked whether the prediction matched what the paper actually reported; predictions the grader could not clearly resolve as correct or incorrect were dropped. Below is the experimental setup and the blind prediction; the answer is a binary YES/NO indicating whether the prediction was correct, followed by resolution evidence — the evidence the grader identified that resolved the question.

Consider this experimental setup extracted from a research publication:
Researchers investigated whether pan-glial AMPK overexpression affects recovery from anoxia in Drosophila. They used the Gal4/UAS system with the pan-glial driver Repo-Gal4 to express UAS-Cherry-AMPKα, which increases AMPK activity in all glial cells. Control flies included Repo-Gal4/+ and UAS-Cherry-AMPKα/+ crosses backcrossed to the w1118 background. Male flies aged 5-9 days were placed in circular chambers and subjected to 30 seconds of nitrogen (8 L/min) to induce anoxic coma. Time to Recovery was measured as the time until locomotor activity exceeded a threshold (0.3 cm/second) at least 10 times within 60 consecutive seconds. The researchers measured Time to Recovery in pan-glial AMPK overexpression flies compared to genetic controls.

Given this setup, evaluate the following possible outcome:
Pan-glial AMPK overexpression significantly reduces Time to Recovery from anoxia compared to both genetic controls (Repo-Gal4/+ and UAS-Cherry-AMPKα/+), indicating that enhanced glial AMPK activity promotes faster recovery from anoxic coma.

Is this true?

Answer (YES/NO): YES